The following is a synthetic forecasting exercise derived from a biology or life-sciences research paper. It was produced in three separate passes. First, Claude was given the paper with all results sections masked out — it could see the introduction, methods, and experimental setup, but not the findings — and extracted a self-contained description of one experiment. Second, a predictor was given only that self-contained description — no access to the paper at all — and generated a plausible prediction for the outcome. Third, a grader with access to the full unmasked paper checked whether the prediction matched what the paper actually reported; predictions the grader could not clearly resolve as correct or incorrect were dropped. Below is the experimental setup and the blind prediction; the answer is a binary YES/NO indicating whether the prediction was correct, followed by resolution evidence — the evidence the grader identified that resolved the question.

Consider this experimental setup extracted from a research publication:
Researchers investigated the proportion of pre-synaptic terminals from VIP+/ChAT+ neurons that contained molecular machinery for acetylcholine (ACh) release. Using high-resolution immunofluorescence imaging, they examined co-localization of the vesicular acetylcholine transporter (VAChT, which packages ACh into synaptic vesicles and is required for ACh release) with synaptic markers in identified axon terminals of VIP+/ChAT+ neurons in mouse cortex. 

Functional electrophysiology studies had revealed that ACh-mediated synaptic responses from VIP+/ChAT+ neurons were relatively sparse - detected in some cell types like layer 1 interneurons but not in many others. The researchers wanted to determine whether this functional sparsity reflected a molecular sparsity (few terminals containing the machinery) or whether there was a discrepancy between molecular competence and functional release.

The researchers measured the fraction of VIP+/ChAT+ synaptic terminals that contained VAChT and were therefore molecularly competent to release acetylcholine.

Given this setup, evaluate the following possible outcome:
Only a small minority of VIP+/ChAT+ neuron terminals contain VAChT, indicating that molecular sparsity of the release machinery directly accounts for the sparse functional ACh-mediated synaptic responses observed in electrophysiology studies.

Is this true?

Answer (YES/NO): NO